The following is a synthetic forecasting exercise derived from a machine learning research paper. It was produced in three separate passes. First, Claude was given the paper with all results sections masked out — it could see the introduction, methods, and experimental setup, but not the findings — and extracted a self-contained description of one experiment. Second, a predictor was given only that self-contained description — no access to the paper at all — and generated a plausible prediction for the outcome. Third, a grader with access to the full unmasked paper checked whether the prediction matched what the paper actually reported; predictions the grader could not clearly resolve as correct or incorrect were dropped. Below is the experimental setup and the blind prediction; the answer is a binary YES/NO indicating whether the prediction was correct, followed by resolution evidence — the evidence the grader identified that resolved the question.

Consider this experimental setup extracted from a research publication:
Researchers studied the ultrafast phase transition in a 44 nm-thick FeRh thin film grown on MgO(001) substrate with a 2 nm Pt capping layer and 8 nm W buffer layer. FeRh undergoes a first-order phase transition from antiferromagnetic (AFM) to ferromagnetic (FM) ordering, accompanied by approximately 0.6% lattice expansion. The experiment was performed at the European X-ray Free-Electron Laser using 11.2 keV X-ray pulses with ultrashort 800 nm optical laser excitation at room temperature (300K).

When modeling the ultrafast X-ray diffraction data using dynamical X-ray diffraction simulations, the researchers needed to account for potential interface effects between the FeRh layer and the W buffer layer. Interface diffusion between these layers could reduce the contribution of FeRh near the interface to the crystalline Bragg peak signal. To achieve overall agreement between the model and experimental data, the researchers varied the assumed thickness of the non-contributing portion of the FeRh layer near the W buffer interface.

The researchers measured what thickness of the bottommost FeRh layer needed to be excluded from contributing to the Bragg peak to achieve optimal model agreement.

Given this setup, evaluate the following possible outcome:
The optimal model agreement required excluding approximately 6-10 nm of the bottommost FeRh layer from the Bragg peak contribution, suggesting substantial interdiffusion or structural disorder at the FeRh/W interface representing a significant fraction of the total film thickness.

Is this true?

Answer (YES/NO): NO